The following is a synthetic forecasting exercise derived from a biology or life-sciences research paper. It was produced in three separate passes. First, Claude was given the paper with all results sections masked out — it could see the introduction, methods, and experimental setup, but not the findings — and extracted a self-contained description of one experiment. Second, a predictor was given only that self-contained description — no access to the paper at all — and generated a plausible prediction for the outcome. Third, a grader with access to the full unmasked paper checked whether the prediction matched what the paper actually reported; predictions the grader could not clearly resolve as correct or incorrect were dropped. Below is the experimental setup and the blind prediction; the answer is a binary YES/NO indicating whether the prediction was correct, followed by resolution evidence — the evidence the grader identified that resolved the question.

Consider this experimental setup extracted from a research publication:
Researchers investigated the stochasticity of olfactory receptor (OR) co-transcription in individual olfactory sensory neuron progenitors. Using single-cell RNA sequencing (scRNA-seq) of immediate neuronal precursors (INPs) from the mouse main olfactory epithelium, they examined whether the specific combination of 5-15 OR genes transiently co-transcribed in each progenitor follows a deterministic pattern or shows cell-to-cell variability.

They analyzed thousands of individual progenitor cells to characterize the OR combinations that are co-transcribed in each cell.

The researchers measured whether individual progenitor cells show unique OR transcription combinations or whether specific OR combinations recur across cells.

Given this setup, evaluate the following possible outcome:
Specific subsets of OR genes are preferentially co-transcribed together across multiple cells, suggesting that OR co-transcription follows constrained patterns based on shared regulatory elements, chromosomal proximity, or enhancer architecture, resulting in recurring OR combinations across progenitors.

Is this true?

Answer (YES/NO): NO